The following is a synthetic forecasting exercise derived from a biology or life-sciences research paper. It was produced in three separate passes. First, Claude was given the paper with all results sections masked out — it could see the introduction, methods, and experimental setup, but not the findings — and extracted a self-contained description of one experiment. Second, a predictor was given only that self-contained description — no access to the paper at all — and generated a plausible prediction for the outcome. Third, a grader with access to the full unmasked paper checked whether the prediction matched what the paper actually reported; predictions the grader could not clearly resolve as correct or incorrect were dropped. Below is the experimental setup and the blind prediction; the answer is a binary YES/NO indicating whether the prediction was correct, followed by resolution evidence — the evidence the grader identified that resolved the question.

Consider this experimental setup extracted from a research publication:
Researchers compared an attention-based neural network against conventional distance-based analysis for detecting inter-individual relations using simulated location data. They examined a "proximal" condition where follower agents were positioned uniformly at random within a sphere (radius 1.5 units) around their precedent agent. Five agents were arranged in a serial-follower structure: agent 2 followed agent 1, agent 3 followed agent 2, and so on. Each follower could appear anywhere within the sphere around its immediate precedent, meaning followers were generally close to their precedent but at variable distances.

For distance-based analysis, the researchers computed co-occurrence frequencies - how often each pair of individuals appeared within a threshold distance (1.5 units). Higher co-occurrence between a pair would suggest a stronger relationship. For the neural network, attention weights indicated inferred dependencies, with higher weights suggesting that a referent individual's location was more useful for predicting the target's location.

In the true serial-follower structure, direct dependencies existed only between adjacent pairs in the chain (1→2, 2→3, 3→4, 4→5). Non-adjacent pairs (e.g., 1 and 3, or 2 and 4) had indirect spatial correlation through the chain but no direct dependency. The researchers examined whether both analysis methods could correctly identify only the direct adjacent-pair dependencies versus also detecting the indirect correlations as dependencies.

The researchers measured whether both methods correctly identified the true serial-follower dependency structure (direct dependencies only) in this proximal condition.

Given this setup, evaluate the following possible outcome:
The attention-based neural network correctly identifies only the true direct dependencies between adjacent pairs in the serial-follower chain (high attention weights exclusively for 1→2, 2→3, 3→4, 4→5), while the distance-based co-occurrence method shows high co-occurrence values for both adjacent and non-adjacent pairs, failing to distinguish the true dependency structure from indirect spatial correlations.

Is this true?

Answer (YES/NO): YES